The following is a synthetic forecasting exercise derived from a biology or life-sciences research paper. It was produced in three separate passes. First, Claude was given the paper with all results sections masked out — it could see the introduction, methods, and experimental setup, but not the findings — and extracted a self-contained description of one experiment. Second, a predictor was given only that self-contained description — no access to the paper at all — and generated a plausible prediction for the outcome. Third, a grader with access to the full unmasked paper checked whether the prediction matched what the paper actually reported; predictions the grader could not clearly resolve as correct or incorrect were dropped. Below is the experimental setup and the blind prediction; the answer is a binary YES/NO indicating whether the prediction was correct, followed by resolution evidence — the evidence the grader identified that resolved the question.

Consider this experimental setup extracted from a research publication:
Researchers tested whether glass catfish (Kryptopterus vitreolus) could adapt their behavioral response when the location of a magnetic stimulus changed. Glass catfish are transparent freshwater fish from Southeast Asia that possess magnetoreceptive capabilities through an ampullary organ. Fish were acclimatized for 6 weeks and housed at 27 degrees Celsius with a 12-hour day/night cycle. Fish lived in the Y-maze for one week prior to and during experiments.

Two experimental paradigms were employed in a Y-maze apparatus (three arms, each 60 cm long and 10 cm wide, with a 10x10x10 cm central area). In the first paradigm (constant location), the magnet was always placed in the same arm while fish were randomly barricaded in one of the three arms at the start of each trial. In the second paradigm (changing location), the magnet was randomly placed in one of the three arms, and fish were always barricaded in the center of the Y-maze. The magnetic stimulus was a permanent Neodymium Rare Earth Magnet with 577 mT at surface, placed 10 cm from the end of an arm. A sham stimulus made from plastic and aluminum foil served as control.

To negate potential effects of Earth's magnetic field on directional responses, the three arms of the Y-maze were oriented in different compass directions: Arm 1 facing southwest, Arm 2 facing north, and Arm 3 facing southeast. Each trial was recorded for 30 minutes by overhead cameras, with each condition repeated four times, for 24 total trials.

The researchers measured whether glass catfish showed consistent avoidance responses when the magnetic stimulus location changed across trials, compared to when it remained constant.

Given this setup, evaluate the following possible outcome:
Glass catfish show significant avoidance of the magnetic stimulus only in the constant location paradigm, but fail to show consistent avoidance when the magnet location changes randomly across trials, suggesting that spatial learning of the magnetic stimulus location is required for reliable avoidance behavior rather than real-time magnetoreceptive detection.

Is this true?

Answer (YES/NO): NO